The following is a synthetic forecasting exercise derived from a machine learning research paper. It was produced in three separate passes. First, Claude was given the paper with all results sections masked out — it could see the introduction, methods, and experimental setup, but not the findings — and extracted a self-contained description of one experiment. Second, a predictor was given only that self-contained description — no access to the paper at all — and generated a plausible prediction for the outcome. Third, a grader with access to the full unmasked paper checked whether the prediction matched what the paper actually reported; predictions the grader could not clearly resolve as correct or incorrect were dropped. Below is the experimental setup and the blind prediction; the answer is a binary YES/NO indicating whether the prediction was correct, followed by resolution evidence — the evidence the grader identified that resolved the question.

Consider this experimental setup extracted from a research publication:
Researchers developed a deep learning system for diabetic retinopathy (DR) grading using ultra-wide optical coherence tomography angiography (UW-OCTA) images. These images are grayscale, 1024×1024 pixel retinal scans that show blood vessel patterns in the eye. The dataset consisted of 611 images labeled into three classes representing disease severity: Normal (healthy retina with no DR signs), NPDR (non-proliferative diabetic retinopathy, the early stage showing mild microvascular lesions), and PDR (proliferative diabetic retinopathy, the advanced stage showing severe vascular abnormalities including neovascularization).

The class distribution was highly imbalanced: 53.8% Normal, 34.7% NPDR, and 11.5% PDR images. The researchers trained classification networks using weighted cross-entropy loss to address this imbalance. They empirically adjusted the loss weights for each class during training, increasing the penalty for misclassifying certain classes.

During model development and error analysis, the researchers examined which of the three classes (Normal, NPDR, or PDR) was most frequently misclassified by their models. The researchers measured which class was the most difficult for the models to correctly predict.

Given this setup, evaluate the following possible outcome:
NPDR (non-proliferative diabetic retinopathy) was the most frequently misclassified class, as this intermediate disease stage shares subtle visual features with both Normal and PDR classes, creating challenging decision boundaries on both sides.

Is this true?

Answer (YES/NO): YES